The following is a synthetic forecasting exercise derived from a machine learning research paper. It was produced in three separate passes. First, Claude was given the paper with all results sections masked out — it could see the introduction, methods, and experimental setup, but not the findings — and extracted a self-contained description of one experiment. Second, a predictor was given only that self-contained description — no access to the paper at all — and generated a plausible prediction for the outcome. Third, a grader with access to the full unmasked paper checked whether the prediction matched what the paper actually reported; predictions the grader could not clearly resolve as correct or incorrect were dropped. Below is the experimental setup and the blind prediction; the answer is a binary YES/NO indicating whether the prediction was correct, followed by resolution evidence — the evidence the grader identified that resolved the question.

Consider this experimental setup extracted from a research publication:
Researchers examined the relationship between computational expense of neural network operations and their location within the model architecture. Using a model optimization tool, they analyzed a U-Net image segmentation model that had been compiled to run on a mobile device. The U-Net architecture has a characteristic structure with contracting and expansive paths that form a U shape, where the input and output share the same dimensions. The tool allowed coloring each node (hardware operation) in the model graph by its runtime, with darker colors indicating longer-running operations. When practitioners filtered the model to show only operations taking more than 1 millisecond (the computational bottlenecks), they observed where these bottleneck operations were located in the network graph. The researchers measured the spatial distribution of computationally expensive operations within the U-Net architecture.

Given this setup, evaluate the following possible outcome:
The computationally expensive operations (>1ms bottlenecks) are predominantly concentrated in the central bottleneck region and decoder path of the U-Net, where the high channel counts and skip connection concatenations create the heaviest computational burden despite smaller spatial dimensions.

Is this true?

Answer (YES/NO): NO